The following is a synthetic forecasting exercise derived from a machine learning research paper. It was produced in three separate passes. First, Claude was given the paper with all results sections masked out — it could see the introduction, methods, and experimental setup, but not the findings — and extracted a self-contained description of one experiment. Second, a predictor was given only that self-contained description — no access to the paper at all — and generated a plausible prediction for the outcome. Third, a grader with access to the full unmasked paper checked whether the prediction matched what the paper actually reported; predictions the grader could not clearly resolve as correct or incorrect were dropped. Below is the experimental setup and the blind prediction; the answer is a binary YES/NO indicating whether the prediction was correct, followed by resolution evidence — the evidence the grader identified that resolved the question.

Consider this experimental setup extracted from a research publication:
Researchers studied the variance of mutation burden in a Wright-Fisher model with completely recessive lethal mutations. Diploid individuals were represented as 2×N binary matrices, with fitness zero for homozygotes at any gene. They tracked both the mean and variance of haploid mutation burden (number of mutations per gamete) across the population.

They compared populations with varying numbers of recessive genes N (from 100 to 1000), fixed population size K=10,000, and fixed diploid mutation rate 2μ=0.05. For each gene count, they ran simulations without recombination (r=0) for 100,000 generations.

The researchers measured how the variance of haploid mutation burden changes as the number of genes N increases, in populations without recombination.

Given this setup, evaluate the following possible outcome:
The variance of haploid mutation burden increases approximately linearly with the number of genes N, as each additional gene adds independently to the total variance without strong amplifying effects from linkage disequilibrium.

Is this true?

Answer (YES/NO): YES